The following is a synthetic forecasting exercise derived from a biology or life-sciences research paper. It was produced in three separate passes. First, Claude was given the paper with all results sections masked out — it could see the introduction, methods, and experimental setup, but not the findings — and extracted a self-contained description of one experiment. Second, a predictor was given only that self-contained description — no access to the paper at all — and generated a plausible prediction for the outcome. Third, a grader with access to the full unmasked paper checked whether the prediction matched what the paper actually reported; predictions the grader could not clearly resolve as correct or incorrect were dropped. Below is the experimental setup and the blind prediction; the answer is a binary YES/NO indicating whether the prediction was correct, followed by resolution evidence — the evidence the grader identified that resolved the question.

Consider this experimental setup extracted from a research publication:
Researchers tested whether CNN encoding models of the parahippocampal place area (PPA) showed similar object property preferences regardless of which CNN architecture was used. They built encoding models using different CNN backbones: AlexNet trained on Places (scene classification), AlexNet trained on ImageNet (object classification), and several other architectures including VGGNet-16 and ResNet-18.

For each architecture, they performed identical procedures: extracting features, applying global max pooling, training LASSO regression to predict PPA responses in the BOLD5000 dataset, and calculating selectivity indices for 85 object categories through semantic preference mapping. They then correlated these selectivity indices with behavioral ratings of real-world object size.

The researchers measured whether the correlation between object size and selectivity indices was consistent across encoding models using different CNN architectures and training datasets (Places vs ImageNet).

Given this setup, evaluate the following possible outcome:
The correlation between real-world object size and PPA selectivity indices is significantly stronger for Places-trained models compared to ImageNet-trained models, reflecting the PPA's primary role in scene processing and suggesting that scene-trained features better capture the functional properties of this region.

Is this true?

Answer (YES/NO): NO